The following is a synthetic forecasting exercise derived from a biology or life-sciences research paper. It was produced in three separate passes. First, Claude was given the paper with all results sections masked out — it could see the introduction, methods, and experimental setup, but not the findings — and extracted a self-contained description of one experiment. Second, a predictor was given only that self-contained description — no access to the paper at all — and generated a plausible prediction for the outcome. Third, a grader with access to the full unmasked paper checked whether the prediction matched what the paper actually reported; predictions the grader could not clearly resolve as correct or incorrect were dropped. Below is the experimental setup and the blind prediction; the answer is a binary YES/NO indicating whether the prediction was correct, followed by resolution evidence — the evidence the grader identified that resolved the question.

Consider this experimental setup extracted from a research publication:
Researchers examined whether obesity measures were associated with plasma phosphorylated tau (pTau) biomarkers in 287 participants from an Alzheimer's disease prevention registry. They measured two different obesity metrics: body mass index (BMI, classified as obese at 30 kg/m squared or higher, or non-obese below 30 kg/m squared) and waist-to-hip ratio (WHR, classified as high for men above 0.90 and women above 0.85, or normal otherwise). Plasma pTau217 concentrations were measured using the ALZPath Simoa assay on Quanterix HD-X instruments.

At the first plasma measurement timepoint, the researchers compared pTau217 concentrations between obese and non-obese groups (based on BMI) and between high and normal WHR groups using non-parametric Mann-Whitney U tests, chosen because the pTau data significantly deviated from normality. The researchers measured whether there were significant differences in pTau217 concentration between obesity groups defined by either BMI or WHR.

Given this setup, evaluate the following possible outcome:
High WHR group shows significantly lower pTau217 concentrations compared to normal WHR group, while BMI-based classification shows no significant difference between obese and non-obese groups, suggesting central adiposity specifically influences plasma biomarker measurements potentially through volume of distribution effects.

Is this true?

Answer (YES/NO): NO